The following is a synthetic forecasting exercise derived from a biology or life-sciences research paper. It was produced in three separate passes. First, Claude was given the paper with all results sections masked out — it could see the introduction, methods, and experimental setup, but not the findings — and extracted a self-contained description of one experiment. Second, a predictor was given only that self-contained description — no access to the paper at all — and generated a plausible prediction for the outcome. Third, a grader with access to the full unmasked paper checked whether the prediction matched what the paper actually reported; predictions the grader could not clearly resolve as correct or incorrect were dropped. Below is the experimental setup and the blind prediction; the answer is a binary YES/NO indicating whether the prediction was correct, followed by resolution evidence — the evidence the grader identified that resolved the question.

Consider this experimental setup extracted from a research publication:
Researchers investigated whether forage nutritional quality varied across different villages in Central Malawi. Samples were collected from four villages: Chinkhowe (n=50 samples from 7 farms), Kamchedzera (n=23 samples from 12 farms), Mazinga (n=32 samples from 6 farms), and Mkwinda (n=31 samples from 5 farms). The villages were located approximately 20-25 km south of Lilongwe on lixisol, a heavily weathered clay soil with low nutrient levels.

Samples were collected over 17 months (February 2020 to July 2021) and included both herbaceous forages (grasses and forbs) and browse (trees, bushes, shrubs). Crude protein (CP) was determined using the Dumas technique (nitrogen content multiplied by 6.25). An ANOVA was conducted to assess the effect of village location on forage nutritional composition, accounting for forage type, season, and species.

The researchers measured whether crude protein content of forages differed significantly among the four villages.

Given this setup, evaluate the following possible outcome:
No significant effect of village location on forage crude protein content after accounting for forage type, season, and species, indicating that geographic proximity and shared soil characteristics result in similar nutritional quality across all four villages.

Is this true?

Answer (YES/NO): YES